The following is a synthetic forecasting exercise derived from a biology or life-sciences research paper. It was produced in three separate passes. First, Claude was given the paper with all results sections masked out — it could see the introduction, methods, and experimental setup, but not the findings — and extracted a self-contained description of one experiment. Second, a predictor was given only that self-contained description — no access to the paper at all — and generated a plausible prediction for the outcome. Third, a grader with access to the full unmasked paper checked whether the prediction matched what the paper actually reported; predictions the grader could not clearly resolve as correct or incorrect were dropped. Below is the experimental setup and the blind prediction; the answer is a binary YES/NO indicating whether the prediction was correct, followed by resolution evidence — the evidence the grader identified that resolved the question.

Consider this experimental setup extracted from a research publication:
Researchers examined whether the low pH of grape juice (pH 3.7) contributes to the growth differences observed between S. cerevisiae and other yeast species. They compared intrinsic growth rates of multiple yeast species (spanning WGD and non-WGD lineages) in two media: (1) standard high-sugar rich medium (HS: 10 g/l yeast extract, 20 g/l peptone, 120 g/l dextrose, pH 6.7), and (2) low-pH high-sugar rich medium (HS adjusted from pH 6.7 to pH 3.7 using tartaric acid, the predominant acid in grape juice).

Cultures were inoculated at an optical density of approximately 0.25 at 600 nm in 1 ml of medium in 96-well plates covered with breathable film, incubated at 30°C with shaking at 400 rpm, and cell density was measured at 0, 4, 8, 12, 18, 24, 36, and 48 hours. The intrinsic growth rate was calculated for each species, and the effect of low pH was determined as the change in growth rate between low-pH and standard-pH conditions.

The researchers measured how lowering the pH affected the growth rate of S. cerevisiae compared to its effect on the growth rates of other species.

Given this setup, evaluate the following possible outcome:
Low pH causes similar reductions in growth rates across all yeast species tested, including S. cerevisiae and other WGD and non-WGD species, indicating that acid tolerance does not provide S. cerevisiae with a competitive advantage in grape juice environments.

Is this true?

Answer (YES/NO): NO